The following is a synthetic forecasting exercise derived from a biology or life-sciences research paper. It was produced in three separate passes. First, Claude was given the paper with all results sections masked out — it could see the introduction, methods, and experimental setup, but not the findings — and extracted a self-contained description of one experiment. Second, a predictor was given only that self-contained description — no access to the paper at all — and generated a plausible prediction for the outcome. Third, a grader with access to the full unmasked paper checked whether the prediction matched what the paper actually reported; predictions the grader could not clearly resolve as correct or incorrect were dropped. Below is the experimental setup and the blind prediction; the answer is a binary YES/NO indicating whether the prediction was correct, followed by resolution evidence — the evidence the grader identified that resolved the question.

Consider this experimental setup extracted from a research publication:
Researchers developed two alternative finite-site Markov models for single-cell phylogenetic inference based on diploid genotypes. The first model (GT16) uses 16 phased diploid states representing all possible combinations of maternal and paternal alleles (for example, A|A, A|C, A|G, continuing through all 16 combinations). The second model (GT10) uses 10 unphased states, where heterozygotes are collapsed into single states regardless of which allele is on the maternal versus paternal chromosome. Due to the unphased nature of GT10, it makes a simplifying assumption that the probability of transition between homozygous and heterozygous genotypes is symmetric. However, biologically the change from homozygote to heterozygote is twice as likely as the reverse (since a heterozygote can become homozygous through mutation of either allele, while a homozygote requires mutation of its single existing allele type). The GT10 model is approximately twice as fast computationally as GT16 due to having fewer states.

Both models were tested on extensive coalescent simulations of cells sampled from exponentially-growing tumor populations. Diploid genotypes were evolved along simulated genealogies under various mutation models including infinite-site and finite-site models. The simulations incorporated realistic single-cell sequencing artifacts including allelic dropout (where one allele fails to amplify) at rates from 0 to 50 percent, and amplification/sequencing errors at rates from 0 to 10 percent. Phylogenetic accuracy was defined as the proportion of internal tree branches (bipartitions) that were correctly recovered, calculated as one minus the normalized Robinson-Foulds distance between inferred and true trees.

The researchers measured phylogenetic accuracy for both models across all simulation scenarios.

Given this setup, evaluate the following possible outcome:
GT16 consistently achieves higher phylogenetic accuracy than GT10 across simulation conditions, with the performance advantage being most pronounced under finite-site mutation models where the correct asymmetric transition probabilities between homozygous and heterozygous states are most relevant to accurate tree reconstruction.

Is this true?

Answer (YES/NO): NO